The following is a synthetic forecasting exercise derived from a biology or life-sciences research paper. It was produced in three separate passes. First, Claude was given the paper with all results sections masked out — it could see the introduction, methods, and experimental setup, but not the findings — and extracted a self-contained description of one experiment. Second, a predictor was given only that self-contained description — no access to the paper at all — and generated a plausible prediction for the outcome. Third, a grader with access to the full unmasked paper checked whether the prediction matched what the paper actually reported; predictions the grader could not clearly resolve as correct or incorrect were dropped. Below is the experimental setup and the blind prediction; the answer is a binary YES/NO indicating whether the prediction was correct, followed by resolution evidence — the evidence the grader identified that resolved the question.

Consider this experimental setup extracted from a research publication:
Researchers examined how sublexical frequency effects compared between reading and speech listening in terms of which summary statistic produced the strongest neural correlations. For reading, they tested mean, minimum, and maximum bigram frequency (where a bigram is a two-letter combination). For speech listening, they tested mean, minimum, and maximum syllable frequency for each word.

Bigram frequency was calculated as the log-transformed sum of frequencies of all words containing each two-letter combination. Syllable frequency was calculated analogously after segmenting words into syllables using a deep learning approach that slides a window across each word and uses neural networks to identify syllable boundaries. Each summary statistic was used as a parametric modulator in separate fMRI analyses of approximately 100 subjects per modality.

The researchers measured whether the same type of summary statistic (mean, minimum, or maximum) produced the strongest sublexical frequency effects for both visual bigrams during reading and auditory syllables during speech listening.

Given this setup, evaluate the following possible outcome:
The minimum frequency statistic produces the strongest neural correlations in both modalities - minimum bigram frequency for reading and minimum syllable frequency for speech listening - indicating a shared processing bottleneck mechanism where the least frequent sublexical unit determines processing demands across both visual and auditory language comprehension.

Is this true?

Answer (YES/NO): YES